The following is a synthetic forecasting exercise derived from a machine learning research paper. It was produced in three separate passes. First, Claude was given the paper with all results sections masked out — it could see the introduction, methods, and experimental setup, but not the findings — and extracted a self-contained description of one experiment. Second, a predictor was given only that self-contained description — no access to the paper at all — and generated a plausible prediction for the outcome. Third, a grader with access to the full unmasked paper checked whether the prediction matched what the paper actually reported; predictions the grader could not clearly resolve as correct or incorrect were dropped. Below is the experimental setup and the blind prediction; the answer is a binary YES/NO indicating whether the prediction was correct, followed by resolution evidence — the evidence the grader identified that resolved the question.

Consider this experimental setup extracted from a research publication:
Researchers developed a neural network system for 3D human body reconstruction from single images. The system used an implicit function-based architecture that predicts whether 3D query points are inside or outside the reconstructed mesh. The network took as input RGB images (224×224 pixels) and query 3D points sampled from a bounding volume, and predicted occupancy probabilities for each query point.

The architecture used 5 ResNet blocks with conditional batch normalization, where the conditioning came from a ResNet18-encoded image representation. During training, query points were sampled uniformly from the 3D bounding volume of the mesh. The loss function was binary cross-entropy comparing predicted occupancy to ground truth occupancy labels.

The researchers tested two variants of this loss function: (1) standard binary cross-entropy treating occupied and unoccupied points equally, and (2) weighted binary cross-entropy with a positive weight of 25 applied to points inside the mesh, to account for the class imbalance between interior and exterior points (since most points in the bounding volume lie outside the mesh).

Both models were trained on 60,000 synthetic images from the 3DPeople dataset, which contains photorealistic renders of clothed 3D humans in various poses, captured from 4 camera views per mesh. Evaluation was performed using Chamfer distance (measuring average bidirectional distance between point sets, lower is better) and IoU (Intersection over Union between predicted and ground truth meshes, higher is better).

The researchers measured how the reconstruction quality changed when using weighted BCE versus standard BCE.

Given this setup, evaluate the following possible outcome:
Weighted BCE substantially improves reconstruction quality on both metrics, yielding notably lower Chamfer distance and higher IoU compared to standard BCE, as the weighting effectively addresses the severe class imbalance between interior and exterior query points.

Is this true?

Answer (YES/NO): YES